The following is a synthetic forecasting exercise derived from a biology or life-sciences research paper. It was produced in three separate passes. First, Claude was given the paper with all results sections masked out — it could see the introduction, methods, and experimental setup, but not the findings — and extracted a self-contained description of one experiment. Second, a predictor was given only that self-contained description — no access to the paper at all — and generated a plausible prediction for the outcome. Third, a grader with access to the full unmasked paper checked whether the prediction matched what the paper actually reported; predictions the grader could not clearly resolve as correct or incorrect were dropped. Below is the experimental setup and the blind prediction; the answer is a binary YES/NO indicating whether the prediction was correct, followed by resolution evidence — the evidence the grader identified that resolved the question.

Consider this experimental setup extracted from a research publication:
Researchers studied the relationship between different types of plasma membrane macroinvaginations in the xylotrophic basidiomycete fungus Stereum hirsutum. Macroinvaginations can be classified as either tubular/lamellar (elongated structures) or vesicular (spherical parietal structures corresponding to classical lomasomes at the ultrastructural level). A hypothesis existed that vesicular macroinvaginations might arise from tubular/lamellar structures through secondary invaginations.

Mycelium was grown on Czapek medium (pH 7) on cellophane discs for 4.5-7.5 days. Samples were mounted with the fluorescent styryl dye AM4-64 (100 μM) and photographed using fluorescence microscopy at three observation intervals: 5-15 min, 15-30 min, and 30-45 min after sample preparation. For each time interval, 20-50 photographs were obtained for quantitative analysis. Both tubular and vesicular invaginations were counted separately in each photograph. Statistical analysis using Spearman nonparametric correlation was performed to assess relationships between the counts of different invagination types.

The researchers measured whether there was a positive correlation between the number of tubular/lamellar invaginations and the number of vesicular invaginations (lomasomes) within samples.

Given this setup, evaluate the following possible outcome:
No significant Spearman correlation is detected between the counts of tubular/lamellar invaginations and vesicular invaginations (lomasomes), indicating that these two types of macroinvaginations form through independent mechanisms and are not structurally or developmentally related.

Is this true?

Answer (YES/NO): NO